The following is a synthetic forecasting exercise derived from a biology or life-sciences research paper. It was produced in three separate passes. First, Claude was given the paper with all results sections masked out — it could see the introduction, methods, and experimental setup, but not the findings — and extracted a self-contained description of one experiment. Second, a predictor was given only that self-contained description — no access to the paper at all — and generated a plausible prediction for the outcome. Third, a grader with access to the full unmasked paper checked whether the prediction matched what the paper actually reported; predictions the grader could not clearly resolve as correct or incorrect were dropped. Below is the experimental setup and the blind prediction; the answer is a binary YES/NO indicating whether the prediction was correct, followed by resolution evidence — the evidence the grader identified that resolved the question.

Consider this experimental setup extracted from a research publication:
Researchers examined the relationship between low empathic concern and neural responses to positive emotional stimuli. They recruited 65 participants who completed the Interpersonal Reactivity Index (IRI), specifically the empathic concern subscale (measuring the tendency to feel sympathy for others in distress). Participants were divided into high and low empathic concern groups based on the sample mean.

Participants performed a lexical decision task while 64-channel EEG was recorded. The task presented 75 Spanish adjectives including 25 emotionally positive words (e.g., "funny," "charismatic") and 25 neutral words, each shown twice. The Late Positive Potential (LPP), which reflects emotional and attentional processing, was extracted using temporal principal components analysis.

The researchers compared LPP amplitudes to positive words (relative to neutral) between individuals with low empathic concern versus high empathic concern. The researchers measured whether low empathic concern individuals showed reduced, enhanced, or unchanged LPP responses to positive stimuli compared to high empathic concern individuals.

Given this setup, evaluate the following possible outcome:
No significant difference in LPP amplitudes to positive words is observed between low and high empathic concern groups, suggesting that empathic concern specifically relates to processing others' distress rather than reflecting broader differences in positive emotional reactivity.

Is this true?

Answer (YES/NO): NO